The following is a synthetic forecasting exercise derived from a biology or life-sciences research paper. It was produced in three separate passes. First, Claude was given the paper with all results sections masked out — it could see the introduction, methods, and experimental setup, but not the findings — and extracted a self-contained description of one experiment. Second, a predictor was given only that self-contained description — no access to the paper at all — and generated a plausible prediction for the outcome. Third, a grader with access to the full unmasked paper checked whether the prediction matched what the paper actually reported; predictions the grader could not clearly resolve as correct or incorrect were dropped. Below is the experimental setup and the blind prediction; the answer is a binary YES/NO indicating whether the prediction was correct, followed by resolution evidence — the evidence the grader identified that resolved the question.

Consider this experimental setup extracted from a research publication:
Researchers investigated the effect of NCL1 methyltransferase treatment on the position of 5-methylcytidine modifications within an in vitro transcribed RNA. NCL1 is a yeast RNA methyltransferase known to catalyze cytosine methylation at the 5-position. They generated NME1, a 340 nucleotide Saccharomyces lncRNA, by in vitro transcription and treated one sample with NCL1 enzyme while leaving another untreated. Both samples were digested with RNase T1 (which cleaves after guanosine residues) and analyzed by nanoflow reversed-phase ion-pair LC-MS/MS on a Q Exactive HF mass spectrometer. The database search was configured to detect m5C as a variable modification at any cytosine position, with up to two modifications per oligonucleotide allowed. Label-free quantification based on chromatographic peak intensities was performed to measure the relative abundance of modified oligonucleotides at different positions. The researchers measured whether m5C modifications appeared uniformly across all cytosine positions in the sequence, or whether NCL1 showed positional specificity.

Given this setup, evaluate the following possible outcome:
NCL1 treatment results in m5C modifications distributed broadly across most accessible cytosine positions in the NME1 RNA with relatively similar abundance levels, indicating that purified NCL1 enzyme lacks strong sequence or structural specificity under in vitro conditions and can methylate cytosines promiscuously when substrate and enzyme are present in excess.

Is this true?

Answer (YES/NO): NO